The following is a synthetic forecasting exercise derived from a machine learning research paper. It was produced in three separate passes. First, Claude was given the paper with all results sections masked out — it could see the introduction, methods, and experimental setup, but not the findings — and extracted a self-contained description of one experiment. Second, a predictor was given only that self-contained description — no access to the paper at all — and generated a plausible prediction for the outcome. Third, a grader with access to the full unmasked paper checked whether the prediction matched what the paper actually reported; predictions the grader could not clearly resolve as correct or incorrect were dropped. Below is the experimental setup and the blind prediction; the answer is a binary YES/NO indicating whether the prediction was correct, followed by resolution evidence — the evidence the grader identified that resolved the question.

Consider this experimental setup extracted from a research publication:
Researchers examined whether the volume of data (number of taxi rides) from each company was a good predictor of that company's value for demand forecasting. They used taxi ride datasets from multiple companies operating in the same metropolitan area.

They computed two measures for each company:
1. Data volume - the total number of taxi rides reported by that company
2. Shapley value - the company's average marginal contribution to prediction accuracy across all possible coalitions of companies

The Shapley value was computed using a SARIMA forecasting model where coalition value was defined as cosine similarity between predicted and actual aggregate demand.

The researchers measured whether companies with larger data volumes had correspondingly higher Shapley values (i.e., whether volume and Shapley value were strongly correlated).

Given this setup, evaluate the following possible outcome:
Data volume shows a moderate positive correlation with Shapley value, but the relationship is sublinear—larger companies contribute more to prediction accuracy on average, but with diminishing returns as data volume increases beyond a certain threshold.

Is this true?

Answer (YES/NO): NO